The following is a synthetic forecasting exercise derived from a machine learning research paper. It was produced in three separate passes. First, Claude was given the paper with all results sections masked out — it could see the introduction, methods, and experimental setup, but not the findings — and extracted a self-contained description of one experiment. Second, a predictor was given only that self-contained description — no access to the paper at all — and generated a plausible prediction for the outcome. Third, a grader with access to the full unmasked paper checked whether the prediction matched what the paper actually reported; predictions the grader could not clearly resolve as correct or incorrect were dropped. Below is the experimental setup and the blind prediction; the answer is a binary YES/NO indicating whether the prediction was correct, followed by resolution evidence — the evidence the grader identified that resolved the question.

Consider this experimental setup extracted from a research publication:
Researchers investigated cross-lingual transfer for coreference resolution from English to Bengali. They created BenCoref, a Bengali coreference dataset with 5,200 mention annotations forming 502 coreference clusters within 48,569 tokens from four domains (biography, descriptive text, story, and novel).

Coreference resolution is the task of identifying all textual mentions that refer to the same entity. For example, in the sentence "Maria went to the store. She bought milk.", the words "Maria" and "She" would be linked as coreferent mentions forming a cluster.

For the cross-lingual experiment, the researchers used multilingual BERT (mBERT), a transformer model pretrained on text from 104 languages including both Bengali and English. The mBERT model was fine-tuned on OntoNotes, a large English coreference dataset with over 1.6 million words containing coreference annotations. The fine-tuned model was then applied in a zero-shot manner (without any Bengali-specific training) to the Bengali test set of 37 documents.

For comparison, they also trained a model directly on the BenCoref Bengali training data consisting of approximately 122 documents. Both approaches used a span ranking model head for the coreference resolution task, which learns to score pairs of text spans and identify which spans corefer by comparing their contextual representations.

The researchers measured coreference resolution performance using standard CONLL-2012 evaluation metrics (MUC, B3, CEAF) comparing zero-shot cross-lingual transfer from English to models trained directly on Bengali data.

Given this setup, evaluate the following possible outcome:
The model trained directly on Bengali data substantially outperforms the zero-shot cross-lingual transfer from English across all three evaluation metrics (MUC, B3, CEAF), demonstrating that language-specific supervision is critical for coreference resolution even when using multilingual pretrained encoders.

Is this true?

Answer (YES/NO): YES